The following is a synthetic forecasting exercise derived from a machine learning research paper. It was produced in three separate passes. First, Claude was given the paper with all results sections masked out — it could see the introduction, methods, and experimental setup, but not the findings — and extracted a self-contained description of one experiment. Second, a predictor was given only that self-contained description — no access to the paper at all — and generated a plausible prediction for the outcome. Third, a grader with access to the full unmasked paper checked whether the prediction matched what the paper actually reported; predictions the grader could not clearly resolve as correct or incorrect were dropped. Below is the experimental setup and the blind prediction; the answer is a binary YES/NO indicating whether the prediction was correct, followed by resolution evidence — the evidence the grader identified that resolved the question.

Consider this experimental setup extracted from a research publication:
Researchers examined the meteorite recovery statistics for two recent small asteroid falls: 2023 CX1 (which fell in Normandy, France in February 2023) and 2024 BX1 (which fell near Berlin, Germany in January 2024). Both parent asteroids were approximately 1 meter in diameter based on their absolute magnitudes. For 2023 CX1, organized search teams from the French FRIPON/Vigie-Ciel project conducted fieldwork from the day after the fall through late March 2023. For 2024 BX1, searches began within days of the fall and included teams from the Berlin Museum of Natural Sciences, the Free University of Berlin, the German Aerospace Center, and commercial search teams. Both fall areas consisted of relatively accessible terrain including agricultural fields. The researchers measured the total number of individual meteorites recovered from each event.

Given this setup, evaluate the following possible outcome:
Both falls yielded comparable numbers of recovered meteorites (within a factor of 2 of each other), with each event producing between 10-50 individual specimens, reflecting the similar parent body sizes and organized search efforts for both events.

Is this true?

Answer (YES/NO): NO